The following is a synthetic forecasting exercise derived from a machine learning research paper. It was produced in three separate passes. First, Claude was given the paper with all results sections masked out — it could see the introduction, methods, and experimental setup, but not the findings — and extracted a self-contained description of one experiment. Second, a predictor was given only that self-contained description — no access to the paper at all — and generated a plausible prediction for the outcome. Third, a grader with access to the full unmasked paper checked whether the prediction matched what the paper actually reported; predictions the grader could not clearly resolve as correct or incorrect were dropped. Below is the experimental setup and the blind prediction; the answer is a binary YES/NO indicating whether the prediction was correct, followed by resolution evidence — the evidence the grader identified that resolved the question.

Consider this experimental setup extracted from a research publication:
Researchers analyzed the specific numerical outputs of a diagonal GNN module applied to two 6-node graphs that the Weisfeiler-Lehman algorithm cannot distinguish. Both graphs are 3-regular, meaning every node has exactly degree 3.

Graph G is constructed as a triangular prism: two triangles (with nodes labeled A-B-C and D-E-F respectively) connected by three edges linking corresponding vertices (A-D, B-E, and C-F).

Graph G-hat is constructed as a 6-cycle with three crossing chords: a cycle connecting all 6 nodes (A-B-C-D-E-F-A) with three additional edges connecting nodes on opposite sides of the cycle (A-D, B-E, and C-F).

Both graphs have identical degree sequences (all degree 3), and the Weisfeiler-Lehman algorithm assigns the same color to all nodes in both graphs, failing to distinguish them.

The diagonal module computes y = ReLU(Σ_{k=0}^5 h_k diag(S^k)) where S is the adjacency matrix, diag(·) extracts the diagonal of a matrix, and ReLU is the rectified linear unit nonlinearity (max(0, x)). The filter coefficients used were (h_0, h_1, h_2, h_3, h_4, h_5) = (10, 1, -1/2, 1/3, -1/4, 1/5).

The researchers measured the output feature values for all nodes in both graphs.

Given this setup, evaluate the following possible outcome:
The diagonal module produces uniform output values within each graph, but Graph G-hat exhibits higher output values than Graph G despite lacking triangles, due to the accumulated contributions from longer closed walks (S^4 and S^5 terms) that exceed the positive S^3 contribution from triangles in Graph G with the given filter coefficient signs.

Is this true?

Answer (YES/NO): NO